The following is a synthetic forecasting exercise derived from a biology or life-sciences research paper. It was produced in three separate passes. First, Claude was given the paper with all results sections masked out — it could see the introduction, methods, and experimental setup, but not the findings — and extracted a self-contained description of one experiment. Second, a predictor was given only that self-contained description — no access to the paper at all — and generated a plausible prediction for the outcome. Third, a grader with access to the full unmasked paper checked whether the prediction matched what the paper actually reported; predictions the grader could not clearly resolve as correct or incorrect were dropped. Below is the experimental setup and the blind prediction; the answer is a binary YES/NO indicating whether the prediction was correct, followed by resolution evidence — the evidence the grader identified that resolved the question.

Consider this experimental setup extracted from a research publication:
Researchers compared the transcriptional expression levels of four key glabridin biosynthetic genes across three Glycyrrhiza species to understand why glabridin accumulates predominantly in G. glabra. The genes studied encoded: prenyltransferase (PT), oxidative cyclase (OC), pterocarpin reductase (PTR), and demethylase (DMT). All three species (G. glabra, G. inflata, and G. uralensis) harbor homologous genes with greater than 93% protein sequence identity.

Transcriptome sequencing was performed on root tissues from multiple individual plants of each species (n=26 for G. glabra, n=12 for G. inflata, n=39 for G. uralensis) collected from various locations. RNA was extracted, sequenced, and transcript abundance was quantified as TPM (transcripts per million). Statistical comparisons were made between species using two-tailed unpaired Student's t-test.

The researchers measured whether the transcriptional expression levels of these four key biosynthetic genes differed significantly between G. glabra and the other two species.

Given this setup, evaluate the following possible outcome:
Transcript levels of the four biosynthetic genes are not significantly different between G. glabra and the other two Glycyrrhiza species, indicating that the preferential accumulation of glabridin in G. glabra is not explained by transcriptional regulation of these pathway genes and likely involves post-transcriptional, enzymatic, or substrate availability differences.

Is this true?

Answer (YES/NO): NO